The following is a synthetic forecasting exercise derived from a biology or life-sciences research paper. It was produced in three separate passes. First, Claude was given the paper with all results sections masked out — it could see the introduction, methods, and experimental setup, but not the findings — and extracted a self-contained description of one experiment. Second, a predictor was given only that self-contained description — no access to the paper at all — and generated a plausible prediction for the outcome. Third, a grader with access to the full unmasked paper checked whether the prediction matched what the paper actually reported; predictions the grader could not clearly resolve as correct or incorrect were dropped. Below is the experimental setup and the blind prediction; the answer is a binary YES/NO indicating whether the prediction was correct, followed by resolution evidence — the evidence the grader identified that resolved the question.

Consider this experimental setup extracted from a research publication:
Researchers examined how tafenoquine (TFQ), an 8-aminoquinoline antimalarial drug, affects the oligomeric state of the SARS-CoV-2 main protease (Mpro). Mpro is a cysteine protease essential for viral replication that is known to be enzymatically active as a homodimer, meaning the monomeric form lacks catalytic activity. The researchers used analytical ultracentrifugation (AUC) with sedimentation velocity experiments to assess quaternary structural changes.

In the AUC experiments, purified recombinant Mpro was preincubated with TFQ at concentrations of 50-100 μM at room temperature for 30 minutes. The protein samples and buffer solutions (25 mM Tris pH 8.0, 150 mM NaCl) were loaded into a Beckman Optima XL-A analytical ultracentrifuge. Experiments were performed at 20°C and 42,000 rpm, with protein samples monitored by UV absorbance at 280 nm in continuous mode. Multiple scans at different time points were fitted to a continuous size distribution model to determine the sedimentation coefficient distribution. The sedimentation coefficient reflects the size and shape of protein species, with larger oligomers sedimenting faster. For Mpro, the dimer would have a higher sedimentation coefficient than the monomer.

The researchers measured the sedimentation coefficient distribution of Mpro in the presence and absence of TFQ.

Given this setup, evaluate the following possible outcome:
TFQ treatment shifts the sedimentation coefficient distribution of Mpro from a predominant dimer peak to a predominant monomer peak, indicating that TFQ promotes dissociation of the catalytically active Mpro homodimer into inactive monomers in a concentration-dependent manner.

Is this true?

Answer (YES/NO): NO